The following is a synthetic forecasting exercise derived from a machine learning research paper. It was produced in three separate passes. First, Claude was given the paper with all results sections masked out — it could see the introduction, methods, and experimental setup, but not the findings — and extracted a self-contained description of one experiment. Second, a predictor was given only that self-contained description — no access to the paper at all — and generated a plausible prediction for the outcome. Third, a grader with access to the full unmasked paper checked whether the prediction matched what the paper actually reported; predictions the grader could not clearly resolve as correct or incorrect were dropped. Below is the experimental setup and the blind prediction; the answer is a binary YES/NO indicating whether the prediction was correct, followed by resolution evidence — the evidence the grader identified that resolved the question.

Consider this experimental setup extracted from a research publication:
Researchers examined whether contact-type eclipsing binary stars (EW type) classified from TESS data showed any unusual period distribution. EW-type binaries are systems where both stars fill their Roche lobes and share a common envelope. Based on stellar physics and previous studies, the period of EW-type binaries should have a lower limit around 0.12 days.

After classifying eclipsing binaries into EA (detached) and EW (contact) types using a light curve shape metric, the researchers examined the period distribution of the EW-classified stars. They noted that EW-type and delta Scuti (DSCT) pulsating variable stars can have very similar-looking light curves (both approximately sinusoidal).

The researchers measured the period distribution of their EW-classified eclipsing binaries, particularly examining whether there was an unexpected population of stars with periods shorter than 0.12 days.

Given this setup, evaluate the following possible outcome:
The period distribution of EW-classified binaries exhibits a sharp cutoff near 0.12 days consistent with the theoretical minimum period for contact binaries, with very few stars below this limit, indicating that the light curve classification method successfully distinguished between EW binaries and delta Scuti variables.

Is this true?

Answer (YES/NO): NO